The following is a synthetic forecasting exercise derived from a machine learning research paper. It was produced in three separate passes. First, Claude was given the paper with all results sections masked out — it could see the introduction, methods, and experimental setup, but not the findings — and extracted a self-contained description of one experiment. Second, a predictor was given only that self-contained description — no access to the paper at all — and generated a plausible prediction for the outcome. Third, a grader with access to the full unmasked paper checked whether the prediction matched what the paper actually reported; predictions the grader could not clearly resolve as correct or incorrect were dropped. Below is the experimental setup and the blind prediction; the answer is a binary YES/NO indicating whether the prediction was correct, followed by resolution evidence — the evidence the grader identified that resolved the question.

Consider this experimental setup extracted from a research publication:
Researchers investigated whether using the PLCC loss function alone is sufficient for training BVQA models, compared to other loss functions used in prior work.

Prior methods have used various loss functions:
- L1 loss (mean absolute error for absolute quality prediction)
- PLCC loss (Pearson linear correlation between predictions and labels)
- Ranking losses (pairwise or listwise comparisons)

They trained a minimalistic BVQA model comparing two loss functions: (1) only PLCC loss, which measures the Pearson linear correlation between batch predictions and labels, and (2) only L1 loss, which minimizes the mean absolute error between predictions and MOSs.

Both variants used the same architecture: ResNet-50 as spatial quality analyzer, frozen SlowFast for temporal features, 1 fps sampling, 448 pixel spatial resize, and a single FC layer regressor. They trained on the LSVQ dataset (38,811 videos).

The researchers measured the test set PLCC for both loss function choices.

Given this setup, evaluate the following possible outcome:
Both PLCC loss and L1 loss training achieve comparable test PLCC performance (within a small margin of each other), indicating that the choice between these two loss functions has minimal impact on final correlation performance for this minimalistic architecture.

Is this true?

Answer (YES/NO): NO